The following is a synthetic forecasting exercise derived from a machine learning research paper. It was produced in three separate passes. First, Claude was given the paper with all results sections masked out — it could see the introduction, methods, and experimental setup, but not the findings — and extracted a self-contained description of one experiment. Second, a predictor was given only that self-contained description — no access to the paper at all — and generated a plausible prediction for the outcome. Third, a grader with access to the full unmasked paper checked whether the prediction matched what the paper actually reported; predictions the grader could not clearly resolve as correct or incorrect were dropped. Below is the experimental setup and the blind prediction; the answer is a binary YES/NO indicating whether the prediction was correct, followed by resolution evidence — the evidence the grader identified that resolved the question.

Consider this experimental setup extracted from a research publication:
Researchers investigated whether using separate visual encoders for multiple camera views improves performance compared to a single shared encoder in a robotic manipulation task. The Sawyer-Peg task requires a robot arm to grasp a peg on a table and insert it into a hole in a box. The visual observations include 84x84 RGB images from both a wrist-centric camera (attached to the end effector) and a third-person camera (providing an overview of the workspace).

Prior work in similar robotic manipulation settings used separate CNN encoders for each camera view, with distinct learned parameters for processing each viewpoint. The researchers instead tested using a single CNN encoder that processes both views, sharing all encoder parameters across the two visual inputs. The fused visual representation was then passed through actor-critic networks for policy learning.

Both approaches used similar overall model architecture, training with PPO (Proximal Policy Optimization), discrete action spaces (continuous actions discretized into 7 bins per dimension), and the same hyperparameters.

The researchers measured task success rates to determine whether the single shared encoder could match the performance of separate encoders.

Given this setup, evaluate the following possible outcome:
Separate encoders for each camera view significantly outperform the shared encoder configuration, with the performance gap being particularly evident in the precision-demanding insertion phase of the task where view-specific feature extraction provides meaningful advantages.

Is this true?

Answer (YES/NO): NO